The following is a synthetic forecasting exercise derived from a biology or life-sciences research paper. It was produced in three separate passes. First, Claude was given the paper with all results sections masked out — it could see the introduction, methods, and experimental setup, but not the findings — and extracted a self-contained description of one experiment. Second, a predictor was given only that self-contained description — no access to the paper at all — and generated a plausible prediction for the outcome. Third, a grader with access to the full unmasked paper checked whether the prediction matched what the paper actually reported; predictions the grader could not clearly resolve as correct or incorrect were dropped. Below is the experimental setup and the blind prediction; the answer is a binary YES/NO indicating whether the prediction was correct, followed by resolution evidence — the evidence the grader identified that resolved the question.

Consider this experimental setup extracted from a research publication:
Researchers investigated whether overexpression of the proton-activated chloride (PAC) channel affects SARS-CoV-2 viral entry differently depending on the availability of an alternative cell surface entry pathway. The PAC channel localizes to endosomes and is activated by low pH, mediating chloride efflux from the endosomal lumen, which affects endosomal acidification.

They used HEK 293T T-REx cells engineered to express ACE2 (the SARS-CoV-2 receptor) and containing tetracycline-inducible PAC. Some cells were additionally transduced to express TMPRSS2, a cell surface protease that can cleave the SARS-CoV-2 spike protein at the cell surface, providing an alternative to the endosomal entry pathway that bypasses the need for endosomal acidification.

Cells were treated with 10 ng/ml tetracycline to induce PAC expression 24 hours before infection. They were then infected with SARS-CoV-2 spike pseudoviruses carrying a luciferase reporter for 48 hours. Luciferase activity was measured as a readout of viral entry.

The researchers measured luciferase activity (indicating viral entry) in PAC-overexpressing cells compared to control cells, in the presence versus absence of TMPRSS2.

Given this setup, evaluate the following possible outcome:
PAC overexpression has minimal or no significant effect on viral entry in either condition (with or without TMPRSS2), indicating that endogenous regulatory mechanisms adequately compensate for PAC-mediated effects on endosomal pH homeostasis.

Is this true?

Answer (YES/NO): NO